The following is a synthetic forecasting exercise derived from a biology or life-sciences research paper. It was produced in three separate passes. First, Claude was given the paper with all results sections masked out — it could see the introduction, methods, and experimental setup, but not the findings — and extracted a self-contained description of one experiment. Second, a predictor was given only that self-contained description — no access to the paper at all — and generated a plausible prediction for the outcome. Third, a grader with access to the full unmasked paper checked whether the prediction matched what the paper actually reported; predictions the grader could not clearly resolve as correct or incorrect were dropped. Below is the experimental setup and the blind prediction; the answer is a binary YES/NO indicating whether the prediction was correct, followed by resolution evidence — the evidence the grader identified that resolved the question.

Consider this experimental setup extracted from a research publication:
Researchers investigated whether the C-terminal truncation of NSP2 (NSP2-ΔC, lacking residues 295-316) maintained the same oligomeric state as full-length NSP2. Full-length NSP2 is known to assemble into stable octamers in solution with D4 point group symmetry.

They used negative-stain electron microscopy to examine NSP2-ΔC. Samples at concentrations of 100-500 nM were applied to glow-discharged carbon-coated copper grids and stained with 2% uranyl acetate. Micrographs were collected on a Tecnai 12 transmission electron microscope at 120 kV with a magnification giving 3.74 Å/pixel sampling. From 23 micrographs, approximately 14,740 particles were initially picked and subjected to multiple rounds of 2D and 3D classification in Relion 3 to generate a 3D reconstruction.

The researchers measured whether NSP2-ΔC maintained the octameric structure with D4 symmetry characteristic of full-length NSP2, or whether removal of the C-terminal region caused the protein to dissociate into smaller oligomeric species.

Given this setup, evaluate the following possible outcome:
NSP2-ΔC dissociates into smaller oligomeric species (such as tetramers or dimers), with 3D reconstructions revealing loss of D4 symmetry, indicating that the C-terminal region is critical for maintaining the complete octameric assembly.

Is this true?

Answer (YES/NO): NO